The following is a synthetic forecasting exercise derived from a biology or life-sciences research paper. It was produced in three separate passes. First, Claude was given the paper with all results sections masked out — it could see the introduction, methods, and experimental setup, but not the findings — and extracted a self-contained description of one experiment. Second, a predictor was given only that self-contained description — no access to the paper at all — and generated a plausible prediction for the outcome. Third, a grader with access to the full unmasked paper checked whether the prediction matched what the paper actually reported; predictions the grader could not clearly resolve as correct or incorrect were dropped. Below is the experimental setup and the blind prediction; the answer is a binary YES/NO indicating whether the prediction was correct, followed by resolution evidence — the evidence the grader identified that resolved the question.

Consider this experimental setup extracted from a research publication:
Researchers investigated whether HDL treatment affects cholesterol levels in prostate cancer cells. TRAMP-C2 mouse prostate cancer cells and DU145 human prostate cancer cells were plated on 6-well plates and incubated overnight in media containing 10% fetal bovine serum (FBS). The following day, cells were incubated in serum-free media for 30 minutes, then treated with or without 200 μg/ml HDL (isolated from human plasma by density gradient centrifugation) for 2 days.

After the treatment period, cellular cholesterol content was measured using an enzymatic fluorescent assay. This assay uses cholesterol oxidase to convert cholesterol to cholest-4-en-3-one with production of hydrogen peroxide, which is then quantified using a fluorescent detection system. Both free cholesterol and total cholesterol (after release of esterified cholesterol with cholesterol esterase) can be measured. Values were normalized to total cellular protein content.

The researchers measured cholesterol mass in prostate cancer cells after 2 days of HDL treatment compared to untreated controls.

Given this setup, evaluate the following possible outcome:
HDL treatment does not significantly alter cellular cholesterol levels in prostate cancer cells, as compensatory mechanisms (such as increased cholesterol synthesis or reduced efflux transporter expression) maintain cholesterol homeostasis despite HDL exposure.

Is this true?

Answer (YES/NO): NO